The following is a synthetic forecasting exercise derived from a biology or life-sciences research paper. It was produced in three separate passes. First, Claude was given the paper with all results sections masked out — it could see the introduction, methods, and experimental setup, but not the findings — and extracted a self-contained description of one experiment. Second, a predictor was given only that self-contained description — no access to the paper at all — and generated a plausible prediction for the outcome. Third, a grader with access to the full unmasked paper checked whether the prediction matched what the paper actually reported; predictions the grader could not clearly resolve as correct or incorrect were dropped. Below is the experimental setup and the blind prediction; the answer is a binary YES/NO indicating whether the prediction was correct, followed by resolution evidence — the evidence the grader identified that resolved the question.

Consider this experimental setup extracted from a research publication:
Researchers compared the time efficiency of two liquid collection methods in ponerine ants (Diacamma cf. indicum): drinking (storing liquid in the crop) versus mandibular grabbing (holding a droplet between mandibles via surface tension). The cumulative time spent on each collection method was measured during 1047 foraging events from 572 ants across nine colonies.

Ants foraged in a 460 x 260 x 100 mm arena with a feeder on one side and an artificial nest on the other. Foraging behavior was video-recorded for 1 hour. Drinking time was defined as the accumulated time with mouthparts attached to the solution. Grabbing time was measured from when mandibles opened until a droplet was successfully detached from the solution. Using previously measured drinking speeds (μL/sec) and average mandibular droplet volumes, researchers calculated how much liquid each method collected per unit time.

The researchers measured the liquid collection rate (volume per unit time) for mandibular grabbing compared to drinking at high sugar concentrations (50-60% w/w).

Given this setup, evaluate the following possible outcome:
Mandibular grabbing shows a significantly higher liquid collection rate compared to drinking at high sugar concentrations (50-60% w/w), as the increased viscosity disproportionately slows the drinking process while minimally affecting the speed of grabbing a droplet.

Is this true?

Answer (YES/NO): YES